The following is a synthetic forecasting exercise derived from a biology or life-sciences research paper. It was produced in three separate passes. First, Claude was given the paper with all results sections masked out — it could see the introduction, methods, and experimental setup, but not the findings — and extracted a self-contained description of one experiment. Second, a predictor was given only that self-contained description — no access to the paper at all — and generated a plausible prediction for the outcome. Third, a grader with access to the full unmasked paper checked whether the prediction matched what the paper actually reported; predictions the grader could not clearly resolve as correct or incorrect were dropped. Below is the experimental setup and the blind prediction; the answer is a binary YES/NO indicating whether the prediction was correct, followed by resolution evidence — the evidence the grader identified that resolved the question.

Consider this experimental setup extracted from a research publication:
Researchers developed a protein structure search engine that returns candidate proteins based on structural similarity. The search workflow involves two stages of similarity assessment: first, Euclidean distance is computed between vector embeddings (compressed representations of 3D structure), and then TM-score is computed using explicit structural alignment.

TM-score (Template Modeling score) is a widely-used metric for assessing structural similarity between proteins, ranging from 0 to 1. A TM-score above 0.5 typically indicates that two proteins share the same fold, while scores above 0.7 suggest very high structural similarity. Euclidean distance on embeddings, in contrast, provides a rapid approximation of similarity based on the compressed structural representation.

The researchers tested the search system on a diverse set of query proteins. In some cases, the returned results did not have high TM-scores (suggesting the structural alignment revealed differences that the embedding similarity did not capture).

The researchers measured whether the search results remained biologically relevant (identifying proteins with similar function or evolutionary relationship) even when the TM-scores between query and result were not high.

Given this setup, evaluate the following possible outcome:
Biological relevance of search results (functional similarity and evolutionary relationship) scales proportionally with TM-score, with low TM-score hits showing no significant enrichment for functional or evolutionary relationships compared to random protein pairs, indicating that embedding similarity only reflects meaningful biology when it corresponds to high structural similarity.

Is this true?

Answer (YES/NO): NO